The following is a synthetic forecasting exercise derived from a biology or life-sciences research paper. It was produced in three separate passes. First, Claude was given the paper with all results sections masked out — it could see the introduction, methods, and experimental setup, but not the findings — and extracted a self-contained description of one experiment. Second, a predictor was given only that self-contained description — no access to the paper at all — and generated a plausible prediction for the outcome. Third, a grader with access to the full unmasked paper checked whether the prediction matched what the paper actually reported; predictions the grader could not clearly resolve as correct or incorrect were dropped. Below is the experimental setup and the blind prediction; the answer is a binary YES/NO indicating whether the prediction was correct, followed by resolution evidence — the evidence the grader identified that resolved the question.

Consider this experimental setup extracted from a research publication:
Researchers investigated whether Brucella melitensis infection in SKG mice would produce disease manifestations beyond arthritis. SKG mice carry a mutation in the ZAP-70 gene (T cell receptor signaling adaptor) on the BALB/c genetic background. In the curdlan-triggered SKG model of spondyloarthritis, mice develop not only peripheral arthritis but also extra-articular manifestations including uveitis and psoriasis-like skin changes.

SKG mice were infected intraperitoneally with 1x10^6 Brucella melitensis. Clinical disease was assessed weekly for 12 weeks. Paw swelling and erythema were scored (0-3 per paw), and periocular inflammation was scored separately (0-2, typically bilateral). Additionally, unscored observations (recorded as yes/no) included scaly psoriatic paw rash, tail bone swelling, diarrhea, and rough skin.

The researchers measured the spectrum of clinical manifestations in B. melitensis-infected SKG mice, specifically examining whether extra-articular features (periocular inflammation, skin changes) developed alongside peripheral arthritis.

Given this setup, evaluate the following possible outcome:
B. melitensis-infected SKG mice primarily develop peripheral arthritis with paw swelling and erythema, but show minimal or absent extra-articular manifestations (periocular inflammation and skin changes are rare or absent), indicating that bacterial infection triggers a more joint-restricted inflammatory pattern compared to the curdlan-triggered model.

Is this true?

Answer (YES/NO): NO